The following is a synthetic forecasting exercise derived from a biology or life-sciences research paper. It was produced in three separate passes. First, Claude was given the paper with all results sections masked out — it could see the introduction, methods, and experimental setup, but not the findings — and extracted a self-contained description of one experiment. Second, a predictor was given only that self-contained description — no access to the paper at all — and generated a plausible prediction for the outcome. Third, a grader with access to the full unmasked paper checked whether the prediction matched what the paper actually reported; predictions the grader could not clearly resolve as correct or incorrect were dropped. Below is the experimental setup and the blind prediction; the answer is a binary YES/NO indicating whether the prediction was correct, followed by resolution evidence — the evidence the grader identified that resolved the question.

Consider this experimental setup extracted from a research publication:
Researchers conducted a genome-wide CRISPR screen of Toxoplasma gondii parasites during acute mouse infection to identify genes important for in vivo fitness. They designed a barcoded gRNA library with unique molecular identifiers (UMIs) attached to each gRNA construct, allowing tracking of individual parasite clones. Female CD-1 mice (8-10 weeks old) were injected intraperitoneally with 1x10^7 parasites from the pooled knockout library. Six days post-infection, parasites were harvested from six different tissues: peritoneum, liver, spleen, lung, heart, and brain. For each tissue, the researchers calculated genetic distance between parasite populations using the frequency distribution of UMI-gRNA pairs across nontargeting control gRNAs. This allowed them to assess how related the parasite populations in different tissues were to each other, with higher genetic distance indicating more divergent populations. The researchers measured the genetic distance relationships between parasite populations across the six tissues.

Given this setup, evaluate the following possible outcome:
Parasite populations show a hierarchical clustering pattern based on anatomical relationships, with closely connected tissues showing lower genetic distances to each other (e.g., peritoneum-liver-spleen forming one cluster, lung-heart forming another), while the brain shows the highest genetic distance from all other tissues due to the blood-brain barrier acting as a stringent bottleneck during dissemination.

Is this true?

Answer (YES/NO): NO